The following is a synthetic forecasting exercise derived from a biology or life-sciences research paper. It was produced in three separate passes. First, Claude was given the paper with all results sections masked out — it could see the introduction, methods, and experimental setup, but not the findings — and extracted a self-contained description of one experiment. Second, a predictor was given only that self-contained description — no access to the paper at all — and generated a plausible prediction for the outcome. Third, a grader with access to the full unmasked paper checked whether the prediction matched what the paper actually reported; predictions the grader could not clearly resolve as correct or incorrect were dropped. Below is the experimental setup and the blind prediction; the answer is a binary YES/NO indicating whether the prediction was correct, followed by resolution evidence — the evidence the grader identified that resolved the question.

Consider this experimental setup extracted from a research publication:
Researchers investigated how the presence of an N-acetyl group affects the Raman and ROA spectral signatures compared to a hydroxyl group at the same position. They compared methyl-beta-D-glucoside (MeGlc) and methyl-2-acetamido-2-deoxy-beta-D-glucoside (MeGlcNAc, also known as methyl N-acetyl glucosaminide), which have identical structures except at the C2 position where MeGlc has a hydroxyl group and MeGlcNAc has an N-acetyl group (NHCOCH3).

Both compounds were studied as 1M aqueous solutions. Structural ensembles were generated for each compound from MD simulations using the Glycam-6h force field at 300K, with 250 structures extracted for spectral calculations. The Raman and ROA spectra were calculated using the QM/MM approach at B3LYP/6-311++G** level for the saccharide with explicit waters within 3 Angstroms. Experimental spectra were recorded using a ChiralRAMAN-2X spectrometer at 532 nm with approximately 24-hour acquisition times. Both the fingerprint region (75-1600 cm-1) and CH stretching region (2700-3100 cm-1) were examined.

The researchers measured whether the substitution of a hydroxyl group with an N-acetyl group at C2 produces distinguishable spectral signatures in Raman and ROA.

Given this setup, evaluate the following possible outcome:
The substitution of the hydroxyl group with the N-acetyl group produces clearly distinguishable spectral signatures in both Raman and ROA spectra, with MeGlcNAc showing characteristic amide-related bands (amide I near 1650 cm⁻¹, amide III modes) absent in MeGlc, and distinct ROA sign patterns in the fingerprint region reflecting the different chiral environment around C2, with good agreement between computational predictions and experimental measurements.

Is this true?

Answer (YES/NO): NO